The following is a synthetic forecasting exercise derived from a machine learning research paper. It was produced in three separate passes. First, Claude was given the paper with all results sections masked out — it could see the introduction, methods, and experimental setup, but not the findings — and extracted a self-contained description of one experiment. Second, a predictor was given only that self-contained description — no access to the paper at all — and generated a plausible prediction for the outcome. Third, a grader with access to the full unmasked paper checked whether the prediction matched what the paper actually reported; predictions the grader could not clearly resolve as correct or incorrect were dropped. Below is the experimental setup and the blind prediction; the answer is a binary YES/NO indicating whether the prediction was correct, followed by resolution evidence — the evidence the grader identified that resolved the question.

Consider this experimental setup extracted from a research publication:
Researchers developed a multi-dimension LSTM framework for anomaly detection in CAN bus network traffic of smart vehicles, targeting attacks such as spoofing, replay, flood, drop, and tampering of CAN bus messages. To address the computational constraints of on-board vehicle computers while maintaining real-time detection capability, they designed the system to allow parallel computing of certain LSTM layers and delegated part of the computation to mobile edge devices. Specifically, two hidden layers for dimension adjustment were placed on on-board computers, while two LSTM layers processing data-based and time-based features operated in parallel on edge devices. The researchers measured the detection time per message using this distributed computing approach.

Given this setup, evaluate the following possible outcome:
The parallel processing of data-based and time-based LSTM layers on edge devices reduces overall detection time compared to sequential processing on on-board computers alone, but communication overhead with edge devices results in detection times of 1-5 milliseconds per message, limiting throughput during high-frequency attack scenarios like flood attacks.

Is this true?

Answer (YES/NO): NO